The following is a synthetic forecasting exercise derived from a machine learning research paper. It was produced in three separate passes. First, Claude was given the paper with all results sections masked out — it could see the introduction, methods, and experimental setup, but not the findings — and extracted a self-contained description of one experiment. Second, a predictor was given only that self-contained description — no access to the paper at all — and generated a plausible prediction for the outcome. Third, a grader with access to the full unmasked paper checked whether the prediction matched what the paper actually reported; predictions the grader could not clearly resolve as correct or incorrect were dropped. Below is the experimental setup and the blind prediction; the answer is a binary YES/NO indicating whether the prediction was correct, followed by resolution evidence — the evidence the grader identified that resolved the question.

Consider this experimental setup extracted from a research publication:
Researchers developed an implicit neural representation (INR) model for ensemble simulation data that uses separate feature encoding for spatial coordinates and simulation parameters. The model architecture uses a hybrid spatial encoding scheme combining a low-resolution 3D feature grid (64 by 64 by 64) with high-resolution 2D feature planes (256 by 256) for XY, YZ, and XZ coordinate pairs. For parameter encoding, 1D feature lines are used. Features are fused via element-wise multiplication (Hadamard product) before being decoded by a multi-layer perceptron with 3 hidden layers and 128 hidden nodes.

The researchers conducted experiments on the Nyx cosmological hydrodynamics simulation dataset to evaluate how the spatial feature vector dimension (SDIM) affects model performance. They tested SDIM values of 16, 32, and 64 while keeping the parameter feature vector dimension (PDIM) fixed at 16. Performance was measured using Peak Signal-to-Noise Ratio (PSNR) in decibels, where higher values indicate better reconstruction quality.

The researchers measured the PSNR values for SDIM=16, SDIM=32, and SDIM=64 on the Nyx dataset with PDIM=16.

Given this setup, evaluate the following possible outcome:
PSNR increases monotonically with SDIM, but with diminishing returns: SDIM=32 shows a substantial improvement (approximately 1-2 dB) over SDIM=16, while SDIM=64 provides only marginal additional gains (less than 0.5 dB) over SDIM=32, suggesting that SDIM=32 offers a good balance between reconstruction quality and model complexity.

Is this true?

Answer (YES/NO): NO